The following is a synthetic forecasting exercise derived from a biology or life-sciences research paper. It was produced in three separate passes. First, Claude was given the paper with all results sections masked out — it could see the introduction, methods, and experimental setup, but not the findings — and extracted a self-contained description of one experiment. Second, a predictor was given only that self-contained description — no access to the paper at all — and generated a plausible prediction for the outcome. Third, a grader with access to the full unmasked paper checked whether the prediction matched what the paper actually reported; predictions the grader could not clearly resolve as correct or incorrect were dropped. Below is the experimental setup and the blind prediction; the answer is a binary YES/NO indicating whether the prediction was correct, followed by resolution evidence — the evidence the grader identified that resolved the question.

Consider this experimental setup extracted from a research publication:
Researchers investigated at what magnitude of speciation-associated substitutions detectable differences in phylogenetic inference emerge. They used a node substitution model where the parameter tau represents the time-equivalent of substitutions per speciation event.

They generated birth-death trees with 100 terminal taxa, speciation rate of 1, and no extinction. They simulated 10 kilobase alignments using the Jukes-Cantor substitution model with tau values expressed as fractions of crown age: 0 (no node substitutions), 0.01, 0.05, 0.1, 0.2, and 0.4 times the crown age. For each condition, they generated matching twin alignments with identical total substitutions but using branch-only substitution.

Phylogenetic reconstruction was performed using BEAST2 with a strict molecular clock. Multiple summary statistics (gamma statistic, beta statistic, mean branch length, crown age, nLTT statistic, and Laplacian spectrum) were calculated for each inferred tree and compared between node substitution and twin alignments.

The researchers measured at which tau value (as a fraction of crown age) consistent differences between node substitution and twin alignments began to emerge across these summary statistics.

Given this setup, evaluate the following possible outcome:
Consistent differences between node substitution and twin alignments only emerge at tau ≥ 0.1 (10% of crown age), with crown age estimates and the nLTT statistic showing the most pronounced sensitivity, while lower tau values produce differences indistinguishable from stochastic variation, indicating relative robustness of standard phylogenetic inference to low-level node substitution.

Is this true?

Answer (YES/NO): NO